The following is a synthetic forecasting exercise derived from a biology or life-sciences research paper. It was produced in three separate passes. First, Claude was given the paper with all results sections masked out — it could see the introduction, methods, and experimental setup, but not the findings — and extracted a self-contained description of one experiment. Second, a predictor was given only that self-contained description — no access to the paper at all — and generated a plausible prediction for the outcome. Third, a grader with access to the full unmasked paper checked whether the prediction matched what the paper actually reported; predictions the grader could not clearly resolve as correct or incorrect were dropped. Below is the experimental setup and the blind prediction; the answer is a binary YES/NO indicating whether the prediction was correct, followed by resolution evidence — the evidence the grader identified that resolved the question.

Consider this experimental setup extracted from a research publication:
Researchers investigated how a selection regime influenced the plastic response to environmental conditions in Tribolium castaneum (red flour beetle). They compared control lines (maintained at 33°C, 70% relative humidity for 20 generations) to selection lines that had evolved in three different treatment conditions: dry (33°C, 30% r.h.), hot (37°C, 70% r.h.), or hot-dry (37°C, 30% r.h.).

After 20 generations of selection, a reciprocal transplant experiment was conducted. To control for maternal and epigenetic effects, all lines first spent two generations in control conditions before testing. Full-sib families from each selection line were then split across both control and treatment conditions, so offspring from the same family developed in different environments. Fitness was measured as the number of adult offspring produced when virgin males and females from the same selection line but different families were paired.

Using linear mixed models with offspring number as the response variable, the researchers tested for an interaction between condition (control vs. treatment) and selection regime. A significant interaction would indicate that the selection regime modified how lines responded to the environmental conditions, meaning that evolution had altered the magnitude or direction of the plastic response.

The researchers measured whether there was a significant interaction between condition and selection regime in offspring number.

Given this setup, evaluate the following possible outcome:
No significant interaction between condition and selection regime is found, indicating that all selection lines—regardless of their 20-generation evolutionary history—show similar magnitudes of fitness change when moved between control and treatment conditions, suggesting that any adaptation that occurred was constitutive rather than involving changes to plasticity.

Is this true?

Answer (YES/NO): NO